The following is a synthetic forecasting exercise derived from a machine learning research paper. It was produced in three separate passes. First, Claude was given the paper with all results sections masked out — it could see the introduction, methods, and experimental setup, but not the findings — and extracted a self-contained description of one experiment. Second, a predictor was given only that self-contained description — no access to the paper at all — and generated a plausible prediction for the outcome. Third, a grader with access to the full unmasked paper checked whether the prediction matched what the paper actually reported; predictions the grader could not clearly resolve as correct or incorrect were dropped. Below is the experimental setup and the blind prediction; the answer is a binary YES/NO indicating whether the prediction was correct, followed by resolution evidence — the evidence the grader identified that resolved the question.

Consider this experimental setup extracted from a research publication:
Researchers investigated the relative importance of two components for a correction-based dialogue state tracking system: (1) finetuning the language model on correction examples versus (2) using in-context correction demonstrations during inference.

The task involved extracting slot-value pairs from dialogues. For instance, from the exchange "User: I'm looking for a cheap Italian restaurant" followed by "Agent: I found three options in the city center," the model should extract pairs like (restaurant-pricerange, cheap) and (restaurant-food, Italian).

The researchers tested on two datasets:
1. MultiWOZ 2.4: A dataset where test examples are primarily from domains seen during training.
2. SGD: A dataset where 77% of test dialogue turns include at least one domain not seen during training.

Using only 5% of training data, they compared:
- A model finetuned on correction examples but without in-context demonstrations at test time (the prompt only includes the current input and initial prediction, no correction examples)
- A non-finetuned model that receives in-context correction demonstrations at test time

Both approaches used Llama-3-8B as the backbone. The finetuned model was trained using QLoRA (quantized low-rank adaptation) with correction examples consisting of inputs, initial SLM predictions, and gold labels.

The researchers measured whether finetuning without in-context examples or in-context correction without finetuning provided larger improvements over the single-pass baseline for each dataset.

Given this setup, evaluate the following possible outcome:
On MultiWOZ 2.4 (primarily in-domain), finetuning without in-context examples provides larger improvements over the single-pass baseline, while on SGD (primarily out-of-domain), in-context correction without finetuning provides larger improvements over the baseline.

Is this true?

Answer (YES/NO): YES